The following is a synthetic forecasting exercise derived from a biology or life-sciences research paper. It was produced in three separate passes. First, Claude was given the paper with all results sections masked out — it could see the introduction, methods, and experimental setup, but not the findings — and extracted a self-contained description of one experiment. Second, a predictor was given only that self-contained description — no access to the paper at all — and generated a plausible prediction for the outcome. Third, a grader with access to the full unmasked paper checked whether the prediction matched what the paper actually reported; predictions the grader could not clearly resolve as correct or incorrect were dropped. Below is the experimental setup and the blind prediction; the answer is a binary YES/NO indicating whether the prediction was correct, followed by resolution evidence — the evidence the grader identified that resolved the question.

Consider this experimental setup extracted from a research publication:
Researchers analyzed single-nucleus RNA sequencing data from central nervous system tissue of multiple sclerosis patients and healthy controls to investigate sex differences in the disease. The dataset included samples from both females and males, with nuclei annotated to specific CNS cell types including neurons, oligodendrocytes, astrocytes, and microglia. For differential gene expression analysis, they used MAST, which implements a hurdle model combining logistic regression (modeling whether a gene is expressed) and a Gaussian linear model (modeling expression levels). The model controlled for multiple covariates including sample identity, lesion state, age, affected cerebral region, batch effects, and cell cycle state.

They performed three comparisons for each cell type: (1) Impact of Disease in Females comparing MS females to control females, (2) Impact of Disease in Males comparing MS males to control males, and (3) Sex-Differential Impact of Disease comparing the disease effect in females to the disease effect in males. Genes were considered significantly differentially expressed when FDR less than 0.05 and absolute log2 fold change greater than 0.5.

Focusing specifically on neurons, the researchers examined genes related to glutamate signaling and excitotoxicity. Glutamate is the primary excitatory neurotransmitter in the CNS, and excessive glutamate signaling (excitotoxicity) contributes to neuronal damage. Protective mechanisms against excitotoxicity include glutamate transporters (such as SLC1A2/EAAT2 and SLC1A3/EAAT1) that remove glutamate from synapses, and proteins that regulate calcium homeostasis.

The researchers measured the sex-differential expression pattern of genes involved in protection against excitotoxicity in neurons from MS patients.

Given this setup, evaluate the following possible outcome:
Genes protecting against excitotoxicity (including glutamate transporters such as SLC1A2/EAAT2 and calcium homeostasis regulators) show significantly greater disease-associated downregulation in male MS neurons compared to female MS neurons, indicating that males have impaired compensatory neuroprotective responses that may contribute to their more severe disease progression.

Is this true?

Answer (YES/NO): NO